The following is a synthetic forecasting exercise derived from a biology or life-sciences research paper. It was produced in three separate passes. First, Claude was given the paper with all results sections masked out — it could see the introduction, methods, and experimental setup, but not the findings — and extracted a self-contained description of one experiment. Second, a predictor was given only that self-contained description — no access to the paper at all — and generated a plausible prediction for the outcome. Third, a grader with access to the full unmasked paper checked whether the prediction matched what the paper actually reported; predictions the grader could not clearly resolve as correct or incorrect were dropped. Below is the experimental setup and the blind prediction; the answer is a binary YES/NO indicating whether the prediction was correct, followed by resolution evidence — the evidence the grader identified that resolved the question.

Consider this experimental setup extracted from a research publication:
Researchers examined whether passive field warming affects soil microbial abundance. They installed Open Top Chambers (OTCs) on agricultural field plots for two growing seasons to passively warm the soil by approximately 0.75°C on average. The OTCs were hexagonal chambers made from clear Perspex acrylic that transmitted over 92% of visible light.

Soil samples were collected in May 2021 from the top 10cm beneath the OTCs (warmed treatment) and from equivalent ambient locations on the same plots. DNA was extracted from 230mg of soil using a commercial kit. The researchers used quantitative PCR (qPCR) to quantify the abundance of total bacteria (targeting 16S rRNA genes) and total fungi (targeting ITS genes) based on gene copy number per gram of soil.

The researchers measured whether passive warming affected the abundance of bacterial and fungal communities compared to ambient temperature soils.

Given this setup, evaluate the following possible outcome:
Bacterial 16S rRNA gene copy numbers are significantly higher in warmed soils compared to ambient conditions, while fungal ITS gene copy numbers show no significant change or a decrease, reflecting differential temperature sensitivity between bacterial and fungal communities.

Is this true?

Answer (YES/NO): NO